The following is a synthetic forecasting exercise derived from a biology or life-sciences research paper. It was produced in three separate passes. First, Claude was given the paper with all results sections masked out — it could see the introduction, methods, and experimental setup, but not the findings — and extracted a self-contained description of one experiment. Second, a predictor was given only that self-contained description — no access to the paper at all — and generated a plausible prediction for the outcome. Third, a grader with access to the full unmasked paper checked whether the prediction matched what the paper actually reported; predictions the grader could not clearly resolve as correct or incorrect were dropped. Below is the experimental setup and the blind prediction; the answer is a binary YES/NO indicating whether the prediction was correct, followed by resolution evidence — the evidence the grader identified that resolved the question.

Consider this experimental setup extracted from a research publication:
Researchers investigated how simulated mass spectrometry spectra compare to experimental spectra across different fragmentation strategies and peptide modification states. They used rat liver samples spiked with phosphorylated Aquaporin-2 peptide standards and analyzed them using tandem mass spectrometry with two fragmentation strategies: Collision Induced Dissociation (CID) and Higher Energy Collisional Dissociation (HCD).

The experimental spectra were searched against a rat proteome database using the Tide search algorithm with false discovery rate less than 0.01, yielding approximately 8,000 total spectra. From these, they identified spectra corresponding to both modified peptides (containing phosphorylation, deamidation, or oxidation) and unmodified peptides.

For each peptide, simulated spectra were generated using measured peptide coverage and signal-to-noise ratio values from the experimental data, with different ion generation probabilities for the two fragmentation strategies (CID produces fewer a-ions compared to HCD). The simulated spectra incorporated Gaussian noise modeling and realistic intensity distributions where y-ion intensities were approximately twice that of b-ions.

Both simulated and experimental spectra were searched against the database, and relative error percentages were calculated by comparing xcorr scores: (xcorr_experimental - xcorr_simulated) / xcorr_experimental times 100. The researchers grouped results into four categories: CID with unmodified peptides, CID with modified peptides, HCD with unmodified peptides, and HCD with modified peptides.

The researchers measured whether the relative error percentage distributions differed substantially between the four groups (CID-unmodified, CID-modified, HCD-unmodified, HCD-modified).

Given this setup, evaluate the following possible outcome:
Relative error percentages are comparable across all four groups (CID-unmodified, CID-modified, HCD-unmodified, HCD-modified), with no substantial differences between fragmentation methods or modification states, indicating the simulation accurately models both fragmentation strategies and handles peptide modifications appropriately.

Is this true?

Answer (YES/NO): YES